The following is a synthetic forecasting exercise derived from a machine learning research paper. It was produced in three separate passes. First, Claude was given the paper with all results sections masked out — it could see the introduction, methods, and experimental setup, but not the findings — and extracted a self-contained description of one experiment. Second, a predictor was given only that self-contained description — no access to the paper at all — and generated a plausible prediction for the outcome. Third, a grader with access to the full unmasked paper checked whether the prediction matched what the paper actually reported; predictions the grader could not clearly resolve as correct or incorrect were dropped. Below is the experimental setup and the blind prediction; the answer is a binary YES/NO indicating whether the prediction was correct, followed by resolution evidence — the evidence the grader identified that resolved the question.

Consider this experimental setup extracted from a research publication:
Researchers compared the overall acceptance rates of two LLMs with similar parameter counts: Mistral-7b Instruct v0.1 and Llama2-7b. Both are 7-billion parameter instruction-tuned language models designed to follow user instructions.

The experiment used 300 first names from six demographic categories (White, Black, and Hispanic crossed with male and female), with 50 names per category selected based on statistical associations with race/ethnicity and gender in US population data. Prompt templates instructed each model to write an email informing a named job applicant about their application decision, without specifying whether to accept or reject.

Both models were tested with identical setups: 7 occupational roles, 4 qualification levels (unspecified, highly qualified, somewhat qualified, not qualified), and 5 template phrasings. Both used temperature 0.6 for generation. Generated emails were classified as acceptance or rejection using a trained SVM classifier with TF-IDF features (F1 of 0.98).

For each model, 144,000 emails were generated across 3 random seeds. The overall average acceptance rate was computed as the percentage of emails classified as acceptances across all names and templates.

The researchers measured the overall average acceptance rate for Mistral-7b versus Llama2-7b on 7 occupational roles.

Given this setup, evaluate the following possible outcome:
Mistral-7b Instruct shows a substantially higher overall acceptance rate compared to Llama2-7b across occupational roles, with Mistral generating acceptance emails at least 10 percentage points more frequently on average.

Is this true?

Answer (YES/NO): NO